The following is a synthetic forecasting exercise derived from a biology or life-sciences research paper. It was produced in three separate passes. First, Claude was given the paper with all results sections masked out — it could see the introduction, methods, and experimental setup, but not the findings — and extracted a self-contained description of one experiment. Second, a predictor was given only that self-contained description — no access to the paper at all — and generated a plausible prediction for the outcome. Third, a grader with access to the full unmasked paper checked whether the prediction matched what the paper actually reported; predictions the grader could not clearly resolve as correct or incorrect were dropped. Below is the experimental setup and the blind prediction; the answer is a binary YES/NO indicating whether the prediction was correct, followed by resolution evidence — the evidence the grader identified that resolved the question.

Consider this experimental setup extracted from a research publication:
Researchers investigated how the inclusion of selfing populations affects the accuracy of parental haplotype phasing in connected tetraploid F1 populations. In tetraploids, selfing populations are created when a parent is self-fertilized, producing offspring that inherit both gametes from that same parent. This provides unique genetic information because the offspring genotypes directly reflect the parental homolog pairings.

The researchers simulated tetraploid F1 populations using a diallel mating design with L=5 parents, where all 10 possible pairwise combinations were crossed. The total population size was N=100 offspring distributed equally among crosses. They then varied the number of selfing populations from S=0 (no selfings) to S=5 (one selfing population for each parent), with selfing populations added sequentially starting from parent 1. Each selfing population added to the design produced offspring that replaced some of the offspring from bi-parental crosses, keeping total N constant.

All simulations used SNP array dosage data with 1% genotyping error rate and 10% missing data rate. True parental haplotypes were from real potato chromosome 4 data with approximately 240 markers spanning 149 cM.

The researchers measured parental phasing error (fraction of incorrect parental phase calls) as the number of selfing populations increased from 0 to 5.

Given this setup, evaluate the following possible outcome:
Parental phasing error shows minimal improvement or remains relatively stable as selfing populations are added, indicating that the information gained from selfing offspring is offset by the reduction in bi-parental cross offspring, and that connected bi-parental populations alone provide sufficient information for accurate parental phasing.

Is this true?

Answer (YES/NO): YES